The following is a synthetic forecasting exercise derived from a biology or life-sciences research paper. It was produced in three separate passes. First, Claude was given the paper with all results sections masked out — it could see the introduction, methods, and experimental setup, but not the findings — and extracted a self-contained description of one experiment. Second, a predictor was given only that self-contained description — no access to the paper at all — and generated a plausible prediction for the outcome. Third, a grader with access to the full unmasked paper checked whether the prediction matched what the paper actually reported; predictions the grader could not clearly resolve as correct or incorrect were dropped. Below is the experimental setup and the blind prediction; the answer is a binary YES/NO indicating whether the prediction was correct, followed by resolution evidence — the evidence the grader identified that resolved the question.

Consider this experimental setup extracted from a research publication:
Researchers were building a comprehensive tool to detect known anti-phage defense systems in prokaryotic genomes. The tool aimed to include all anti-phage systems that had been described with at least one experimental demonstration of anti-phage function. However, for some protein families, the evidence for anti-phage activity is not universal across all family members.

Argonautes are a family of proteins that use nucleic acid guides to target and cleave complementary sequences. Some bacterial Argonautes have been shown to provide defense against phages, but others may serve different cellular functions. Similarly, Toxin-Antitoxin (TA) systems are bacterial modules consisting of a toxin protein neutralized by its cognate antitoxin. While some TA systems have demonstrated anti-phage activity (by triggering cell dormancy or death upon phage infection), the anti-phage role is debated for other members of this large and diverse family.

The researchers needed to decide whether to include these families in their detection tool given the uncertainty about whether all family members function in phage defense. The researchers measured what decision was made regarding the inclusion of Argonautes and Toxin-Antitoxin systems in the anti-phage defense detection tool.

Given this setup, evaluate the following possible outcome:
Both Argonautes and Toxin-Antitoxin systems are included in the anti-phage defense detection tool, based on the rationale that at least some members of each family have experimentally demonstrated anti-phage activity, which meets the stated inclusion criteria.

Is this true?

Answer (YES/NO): NO